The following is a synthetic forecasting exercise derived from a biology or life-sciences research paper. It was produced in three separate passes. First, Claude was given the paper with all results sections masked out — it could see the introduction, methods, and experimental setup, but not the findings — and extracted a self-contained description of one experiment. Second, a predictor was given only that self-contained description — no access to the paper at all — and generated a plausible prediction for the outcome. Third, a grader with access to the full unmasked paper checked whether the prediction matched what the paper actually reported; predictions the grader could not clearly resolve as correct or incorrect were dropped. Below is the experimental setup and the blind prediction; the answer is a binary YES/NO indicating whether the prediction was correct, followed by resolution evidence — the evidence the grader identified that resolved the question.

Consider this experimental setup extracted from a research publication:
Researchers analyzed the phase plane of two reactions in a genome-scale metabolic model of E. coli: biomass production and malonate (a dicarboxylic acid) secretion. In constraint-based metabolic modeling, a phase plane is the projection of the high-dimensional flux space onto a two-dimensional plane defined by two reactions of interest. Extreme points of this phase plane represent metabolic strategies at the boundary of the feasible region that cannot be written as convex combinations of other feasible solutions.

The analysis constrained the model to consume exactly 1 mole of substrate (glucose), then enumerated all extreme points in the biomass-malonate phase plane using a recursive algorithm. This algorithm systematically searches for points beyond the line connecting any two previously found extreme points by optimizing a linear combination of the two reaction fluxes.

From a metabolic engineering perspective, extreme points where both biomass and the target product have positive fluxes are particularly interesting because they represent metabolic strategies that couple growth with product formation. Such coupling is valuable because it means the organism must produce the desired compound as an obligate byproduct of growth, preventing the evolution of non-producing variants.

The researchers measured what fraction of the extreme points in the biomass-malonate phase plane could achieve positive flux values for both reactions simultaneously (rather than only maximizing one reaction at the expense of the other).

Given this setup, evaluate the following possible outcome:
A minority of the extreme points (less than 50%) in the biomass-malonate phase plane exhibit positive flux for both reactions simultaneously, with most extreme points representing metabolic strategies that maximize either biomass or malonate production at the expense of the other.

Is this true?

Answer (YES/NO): NO